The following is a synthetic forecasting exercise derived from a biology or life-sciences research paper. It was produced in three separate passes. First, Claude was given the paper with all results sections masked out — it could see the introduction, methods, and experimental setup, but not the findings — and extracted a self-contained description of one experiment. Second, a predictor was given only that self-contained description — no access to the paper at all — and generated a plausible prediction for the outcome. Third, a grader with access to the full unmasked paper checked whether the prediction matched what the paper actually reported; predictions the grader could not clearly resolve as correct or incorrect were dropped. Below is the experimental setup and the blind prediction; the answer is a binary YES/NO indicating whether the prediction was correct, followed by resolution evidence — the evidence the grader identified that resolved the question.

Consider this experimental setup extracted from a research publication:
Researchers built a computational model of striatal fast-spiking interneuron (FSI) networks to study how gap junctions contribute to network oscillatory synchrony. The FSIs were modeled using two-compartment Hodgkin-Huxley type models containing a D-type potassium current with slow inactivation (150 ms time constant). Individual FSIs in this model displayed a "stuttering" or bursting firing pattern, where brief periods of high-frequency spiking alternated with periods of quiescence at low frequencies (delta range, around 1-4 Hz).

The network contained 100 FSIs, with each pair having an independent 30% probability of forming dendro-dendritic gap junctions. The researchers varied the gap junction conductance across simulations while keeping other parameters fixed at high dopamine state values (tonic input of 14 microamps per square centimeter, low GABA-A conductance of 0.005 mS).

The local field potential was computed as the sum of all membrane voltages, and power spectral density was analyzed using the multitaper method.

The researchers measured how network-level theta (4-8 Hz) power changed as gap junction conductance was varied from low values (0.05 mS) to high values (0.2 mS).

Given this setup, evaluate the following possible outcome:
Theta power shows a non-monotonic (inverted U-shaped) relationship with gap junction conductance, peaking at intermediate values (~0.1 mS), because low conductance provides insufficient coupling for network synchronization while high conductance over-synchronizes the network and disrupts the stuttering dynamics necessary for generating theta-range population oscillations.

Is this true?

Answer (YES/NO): NO